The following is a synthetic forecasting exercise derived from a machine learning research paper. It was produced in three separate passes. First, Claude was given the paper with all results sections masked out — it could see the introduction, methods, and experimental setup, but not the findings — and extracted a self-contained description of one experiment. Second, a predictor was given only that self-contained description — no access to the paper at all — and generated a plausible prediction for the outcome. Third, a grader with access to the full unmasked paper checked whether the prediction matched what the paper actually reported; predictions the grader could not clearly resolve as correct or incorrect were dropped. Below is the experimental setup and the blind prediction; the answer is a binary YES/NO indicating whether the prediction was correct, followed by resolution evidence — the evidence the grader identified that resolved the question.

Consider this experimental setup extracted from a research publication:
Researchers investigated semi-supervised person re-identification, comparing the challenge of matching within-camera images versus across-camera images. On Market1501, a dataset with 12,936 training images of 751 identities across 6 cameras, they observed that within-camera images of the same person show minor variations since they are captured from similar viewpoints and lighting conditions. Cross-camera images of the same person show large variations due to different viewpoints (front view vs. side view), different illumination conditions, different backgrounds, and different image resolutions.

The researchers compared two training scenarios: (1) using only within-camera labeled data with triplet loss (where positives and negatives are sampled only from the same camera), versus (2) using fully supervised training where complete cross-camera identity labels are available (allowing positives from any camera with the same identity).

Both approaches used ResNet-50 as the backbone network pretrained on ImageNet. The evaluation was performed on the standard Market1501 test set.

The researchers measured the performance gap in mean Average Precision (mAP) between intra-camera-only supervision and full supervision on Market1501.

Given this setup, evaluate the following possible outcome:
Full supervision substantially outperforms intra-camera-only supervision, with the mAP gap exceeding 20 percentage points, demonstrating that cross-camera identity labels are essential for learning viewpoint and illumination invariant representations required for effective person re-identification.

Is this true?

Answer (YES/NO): YES